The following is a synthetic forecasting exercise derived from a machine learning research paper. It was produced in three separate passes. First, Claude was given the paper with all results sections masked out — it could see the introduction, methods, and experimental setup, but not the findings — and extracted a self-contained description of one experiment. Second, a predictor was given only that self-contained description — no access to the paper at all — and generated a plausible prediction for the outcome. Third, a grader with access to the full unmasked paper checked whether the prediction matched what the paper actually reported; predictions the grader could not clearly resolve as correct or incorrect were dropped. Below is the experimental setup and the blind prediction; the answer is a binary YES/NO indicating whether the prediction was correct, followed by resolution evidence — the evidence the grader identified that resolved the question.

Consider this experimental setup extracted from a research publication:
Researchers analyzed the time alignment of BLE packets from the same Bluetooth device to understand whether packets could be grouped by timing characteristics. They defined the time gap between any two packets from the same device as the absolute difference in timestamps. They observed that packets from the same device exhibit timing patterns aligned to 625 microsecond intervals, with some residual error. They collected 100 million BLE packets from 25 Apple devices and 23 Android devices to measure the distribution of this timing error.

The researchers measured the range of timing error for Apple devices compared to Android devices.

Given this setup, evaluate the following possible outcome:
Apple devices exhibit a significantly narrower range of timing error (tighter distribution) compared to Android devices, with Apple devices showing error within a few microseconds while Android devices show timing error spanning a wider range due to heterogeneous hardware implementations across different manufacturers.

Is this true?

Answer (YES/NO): NO